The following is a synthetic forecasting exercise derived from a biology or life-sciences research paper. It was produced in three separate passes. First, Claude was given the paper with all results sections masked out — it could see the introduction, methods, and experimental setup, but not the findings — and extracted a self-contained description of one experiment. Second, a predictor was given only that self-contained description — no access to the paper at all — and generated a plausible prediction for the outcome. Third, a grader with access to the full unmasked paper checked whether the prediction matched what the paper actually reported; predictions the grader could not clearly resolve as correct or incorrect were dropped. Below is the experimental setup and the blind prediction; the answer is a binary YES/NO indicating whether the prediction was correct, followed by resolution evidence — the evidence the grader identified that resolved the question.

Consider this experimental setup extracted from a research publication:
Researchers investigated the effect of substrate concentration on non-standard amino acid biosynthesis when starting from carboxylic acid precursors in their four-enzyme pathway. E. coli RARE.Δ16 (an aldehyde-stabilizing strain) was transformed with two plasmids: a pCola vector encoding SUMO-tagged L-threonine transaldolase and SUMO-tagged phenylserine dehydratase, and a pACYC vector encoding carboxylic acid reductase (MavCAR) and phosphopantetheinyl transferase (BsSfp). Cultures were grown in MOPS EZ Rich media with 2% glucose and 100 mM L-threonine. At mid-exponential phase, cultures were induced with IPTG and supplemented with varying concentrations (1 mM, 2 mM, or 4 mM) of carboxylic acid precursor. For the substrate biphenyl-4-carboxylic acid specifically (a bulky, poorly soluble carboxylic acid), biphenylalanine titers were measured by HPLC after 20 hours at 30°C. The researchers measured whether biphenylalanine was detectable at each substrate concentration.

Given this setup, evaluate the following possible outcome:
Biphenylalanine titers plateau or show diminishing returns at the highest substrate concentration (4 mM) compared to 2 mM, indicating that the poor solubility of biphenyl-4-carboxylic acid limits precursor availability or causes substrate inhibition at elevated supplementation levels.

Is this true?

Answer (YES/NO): NO